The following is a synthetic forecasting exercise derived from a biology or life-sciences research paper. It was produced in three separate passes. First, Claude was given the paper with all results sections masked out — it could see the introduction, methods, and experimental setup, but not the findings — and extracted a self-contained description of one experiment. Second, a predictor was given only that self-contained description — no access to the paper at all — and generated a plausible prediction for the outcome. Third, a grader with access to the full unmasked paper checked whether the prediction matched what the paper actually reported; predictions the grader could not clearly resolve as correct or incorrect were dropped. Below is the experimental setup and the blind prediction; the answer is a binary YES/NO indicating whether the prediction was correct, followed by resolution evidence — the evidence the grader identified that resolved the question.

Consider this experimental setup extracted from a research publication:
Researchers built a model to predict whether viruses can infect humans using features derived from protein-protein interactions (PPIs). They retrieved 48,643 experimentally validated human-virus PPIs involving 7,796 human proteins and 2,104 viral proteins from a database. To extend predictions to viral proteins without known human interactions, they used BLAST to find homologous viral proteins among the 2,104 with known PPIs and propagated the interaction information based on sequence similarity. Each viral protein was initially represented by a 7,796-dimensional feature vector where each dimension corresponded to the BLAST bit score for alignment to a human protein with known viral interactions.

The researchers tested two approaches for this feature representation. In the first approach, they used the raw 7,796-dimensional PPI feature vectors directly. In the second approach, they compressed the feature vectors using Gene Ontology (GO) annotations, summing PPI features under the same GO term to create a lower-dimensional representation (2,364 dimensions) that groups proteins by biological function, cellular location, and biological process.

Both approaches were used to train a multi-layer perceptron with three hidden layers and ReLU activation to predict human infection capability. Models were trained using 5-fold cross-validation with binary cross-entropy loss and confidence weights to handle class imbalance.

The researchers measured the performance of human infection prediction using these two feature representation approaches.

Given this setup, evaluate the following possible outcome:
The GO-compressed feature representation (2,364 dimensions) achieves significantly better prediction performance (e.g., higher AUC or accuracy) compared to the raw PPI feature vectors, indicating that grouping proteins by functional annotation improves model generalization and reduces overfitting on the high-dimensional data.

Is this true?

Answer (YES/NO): YES